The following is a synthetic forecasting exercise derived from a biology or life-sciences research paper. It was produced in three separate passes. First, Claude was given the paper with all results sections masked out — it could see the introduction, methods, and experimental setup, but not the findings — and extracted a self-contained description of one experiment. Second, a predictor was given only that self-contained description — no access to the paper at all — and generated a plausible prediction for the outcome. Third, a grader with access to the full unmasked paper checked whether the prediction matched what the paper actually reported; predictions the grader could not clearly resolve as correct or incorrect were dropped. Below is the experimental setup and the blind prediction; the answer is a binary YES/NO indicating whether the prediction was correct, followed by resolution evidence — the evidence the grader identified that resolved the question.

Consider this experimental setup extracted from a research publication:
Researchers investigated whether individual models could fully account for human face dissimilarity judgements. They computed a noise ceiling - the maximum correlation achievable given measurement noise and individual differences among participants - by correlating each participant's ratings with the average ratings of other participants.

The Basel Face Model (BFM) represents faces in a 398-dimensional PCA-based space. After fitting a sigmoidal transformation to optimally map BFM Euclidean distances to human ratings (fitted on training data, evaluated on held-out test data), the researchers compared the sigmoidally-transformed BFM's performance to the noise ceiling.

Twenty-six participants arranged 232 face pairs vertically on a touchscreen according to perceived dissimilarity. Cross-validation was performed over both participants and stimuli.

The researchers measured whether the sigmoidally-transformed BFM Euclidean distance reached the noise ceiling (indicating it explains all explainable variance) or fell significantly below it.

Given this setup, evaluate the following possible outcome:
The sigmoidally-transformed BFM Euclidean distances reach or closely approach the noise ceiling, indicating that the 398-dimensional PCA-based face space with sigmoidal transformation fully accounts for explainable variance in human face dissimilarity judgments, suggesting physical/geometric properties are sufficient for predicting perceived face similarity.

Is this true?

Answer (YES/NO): NO